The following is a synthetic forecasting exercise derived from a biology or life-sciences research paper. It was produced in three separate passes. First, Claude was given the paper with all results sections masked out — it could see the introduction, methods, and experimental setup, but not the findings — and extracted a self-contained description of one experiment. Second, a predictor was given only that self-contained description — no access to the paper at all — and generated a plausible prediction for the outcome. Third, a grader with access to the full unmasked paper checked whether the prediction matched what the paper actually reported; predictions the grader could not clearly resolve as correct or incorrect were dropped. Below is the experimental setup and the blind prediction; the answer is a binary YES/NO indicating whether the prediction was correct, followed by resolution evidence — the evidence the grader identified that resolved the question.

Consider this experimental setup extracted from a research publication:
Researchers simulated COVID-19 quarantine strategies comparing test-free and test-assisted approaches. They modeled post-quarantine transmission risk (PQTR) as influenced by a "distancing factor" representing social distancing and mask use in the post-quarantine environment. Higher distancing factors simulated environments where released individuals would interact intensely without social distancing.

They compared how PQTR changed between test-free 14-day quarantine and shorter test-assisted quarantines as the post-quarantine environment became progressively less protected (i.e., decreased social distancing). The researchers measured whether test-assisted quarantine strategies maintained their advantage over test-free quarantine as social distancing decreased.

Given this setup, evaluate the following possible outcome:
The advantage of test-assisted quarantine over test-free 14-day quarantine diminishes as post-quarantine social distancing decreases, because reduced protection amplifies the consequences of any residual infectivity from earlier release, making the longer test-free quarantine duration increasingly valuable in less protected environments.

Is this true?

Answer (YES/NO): NO